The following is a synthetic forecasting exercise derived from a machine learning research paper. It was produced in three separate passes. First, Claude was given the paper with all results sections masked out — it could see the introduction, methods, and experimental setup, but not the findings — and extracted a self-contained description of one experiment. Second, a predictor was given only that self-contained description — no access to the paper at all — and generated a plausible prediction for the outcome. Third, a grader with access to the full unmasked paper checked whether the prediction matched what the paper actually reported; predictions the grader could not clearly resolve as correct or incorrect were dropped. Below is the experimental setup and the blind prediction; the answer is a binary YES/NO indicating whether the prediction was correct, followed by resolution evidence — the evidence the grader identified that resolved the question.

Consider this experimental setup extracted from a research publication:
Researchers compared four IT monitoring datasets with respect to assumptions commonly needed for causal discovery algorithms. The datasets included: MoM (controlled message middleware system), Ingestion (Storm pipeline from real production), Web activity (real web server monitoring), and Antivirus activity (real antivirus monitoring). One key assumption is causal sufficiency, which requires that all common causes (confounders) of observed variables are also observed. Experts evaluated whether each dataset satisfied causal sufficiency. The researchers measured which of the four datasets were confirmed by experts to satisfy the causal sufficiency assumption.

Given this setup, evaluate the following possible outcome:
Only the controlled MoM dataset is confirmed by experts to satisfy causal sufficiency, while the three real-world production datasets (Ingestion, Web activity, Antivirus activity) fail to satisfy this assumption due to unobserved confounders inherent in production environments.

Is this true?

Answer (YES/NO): NO